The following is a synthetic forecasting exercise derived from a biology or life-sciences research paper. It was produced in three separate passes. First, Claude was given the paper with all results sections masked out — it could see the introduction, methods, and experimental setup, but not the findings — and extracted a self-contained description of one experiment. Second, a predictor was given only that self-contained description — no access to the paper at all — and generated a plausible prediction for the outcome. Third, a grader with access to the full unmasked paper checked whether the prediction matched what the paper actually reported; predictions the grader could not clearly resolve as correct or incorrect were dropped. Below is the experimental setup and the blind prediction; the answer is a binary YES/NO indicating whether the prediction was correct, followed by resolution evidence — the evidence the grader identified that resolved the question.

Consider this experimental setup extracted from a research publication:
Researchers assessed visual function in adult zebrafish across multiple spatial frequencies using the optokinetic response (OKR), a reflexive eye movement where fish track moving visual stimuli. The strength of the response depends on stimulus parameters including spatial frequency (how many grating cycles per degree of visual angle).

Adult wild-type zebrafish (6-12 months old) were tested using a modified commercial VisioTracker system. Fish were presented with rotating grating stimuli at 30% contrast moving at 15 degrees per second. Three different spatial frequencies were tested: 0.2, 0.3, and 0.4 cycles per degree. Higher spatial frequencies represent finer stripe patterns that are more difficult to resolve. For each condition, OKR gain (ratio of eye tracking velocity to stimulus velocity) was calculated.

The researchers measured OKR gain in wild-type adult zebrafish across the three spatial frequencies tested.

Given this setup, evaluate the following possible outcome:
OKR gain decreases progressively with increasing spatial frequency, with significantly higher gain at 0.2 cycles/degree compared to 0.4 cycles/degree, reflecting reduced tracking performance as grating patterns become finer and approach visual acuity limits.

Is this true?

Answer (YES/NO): YES